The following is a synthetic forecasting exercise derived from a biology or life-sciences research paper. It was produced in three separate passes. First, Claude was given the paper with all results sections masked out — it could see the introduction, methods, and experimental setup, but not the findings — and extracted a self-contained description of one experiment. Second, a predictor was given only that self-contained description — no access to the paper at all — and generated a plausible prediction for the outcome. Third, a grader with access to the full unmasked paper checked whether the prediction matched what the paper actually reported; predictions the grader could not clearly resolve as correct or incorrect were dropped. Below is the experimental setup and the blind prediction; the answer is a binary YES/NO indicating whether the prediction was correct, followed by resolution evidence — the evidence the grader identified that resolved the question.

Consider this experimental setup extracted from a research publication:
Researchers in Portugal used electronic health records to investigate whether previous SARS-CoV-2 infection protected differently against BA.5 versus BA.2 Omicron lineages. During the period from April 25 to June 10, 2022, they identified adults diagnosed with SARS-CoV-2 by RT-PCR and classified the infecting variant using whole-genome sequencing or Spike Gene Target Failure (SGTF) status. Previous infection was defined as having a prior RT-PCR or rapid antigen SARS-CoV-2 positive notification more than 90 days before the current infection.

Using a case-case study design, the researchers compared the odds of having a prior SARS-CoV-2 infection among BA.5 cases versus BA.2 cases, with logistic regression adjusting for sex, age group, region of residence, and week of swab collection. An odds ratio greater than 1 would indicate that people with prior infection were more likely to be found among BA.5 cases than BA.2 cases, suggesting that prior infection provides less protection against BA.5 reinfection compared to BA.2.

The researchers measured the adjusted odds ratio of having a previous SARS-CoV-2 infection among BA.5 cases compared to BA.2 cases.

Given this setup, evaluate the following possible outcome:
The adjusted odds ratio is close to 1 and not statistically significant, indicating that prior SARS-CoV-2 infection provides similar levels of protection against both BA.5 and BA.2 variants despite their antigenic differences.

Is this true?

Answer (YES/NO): NO